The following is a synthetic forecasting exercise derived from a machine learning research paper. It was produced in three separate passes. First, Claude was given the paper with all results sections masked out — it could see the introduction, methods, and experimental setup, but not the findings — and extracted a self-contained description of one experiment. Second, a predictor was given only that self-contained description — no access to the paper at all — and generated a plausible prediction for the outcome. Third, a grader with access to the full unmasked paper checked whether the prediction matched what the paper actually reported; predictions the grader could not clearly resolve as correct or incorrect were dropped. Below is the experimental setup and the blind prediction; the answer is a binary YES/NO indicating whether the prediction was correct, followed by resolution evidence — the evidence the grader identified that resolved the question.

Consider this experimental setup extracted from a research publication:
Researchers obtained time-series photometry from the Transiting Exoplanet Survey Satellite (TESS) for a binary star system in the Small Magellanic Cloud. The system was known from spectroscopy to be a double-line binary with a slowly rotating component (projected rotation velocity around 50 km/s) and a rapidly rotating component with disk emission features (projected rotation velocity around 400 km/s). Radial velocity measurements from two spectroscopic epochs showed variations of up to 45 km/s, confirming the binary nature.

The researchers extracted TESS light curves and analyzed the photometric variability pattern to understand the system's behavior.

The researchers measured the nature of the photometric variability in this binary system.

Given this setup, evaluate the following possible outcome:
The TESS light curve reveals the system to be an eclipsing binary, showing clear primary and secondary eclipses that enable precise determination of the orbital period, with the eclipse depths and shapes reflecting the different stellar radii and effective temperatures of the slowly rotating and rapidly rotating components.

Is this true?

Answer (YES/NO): NO